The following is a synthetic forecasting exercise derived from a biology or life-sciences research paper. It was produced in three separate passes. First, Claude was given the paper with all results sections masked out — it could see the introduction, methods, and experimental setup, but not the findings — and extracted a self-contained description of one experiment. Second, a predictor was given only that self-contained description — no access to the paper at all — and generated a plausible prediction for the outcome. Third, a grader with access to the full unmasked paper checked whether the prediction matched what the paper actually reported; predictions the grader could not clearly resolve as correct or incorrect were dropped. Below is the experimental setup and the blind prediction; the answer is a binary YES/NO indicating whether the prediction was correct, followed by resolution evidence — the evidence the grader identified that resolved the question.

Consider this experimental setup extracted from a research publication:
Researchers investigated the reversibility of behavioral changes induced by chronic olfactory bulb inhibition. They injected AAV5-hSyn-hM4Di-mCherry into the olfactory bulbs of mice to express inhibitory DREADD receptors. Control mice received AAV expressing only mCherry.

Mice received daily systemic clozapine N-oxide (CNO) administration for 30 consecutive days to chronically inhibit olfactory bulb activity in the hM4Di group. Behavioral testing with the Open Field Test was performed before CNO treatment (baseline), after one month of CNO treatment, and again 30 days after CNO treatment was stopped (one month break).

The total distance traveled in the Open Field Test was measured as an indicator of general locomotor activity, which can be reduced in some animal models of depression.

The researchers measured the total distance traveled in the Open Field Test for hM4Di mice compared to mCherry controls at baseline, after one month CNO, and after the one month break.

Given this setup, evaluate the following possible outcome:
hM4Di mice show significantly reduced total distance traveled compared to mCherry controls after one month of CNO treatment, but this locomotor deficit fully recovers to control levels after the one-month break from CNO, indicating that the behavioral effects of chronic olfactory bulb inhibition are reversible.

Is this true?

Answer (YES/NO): NO